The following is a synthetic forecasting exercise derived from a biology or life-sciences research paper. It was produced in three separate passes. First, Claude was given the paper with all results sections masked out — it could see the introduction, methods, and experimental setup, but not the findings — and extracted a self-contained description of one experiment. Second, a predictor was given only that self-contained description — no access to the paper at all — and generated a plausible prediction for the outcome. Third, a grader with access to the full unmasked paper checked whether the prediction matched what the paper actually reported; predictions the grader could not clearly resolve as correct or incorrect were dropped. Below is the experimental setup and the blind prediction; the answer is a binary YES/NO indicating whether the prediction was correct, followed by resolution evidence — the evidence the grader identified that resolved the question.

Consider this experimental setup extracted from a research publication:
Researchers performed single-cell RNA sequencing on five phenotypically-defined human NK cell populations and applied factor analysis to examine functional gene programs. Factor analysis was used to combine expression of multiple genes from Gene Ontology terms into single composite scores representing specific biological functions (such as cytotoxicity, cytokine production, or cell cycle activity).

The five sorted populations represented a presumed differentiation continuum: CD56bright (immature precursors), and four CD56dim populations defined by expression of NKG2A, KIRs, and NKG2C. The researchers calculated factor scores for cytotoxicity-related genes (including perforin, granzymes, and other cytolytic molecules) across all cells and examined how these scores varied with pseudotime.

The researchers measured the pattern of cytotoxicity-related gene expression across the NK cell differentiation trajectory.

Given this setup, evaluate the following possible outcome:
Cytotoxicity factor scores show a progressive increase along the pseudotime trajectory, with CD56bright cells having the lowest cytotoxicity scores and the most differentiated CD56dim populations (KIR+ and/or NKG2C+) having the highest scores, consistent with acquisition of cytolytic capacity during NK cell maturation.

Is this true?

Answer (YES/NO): YES